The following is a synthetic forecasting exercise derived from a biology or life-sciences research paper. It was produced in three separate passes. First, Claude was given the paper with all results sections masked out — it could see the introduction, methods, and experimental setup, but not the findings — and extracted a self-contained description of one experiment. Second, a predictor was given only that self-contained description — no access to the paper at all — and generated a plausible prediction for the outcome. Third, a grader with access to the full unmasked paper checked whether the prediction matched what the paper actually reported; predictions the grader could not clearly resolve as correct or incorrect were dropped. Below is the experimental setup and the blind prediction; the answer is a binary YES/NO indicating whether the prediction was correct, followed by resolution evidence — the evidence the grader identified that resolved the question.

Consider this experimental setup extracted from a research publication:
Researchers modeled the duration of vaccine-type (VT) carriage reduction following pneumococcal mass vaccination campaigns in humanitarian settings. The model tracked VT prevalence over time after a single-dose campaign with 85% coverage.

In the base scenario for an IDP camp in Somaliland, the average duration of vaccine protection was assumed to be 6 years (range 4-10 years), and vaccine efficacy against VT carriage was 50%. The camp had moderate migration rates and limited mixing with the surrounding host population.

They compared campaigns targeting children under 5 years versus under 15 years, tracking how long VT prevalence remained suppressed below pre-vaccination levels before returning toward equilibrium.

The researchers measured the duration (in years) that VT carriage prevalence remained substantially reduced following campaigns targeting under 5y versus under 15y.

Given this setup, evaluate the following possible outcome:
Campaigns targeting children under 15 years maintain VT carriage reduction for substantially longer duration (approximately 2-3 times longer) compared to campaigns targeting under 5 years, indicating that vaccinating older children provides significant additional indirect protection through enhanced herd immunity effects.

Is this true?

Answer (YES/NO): NO